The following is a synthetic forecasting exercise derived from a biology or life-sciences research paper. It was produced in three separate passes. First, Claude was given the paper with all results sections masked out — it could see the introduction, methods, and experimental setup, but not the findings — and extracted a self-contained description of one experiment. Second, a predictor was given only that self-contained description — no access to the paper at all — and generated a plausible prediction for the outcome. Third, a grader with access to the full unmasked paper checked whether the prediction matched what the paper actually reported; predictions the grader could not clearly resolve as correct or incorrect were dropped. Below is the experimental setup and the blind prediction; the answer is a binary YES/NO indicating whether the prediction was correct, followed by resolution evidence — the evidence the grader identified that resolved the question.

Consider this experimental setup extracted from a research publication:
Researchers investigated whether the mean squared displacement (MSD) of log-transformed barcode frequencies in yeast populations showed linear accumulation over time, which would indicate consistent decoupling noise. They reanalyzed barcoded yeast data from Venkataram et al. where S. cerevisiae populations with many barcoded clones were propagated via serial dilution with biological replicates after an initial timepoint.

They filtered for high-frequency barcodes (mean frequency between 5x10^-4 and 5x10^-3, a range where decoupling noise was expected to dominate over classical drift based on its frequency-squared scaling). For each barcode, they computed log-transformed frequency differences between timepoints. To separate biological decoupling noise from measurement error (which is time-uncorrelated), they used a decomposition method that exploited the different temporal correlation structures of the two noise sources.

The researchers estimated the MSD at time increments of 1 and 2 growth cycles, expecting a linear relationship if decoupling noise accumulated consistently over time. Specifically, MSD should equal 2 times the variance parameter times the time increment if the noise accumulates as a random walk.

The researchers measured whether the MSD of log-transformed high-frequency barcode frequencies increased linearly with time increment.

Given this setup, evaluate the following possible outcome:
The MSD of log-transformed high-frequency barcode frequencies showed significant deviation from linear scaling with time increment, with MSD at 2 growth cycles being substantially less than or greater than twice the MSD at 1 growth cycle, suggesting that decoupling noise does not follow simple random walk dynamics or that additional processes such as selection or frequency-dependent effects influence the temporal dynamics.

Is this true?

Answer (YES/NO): NO